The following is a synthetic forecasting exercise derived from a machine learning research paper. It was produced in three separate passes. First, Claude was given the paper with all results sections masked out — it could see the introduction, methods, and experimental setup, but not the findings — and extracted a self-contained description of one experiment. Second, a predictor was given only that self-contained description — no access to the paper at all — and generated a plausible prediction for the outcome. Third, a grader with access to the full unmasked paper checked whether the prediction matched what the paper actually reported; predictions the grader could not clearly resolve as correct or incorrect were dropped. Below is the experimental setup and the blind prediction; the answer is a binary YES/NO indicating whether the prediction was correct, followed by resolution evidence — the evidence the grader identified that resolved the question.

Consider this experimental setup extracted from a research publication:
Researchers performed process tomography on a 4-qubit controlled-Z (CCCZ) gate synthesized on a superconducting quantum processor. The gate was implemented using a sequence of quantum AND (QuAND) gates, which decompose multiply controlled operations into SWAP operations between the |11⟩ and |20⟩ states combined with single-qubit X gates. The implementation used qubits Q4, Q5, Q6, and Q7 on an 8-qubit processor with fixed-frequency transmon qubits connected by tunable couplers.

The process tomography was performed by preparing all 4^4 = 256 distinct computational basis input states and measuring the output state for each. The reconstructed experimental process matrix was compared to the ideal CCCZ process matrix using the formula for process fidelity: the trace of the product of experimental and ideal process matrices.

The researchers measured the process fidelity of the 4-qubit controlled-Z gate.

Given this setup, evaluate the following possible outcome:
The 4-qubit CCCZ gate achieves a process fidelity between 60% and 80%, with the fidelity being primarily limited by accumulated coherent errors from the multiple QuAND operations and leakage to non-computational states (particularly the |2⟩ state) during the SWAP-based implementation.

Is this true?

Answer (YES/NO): NO